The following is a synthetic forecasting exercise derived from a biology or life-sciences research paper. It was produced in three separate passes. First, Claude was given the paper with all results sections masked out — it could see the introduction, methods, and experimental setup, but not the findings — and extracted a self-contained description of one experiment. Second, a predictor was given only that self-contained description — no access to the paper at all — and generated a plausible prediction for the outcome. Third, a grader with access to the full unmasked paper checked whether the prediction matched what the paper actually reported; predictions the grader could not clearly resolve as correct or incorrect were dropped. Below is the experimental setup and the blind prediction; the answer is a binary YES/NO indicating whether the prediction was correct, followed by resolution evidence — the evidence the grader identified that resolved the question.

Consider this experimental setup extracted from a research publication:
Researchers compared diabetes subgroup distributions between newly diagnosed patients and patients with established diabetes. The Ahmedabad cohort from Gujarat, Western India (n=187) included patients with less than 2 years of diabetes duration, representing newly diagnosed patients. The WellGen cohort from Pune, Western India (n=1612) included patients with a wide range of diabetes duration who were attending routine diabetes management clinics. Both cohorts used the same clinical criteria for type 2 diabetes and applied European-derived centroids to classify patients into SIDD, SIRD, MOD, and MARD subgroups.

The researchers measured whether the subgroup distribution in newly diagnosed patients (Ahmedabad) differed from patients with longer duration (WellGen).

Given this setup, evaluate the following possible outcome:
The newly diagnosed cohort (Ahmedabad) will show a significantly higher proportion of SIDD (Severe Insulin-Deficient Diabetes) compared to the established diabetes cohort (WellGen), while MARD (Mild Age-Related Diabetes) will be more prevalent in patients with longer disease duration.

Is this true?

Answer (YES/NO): NO